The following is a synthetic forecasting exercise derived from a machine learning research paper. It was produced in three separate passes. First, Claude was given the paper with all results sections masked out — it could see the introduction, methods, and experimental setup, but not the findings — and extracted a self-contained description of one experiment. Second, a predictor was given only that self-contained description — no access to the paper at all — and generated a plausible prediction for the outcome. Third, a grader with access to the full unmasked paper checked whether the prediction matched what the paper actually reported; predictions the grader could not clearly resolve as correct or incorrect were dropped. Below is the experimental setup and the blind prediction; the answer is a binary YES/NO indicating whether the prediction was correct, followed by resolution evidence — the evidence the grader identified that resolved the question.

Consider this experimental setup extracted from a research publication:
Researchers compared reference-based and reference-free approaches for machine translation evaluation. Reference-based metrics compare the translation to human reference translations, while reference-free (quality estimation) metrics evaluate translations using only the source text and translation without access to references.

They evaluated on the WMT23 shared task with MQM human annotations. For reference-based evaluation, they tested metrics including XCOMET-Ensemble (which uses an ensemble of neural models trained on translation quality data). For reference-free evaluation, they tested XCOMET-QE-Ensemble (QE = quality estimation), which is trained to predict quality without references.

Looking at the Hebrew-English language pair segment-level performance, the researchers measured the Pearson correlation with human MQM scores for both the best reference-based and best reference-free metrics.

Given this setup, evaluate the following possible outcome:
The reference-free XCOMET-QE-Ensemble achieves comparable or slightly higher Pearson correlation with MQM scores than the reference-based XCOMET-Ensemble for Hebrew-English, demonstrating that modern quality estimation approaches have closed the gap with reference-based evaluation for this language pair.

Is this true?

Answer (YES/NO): NO